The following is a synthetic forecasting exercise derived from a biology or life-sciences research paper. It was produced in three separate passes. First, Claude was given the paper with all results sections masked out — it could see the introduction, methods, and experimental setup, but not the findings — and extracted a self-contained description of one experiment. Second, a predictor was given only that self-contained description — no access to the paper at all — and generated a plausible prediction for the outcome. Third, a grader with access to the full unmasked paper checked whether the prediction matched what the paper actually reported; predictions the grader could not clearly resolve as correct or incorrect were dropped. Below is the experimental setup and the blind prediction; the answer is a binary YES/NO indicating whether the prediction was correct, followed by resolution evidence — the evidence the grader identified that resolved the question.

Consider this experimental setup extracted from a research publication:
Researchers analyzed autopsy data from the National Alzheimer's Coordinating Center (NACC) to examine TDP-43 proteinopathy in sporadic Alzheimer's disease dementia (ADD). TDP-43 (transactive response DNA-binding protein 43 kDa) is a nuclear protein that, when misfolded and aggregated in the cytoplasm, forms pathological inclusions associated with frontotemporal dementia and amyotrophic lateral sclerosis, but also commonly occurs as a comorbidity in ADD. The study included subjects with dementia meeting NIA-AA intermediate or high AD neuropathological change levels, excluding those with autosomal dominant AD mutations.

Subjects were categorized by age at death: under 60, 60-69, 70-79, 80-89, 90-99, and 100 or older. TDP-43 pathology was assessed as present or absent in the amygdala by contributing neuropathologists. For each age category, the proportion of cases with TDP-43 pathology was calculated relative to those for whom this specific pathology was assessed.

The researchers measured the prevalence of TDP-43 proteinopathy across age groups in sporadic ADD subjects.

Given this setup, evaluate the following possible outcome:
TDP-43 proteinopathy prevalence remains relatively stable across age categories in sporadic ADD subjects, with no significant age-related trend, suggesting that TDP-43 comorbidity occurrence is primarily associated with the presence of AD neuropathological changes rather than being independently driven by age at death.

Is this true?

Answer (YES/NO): NO